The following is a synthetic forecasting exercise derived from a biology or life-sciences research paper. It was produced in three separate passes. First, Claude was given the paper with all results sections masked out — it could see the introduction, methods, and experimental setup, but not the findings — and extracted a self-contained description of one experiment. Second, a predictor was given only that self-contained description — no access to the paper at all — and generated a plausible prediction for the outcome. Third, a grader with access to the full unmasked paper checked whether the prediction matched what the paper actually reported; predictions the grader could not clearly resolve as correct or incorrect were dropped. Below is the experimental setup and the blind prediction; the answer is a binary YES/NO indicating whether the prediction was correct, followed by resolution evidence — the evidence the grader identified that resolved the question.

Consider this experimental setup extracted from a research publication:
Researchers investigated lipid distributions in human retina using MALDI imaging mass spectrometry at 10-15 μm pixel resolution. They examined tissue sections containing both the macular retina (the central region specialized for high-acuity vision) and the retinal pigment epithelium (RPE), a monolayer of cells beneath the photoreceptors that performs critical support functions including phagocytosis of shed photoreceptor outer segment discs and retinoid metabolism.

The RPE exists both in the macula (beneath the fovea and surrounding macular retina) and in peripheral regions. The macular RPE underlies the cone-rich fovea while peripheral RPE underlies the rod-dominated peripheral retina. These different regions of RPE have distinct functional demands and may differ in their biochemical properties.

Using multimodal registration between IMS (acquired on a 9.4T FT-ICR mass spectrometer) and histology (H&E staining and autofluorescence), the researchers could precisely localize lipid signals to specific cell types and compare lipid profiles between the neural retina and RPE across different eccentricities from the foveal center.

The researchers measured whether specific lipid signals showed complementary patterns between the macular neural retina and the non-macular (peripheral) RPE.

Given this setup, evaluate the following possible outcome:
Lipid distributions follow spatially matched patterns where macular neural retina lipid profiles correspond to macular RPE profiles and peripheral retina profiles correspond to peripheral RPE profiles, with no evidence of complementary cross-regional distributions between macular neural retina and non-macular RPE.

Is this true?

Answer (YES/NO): NO